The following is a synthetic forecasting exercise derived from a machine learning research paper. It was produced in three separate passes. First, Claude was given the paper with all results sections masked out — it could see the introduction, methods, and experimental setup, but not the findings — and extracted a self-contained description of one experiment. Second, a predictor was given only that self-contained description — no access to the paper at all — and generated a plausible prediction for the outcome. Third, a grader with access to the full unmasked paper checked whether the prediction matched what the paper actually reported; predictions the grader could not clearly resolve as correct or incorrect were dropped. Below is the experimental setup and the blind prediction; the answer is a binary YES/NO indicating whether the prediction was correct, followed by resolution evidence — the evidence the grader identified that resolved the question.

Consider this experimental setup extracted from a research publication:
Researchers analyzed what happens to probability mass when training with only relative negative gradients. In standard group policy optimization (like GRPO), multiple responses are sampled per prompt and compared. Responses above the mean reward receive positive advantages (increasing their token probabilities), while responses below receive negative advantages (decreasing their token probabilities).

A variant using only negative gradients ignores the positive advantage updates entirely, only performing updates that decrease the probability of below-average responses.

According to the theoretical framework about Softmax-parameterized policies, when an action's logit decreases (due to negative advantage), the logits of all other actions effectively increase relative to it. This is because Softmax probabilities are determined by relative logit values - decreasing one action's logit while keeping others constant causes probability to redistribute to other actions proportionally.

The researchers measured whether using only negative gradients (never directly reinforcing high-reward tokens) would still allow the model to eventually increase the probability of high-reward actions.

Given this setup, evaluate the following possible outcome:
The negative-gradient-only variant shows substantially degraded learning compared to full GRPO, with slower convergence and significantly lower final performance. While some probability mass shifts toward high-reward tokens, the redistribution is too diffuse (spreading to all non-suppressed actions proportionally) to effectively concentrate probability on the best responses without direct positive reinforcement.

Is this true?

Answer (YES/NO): NO